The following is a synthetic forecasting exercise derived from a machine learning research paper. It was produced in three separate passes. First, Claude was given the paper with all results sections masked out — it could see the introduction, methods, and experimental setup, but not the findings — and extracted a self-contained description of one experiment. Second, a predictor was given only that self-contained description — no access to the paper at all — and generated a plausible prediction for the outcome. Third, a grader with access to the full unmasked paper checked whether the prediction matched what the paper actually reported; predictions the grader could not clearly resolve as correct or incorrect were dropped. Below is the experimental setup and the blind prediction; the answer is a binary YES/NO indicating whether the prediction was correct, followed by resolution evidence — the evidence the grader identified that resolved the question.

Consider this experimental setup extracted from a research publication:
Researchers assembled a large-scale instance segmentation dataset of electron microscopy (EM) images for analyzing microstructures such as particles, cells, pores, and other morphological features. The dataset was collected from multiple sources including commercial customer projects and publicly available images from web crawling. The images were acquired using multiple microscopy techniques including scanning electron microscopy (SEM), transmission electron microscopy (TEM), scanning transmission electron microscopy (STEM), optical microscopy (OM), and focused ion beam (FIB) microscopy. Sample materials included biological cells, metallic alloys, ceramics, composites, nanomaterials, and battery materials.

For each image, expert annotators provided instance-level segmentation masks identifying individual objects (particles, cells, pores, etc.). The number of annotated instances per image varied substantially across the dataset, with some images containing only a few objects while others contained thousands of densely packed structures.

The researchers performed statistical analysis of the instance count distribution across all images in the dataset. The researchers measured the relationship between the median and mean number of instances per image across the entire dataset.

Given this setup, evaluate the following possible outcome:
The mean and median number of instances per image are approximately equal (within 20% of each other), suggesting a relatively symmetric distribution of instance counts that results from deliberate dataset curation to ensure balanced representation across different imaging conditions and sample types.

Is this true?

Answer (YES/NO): NO